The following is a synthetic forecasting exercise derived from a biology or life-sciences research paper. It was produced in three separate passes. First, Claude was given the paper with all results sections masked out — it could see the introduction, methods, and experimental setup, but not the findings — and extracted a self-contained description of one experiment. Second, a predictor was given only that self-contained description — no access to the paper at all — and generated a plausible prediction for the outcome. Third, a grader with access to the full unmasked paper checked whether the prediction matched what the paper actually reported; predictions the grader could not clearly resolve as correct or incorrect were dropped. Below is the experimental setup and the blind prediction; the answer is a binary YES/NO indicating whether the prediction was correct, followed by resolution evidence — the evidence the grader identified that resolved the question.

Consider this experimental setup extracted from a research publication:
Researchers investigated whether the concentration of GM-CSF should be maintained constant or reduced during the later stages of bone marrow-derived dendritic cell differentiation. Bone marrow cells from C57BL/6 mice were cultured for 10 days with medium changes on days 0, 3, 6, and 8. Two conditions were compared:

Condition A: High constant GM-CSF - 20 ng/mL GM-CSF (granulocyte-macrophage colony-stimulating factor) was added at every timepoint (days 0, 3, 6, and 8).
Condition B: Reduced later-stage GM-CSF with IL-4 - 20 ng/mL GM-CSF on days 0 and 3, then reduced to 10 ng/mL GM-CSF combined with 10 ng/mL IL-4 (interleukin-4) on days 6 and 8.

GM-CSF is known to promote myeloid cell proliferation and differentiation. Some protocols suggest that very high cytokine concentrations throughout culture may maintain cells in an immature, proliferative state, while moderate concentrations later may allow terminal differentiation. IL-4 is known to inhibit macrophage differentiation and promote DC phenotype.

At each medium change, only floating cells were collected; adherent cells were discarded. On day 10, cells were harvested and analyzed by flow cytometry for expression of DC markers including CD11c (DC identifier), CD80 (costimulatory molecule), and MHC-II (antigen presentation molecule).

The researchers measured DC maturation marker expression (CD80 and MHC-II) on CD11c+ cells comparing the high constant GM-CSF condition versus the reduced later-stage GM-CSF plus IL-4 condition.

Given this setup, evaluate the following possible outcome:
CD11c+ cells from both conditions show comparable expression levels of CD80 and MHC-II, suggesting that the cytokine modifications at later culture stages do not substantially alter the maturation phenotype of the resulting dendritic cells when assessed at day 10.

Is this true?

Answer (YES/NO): NO